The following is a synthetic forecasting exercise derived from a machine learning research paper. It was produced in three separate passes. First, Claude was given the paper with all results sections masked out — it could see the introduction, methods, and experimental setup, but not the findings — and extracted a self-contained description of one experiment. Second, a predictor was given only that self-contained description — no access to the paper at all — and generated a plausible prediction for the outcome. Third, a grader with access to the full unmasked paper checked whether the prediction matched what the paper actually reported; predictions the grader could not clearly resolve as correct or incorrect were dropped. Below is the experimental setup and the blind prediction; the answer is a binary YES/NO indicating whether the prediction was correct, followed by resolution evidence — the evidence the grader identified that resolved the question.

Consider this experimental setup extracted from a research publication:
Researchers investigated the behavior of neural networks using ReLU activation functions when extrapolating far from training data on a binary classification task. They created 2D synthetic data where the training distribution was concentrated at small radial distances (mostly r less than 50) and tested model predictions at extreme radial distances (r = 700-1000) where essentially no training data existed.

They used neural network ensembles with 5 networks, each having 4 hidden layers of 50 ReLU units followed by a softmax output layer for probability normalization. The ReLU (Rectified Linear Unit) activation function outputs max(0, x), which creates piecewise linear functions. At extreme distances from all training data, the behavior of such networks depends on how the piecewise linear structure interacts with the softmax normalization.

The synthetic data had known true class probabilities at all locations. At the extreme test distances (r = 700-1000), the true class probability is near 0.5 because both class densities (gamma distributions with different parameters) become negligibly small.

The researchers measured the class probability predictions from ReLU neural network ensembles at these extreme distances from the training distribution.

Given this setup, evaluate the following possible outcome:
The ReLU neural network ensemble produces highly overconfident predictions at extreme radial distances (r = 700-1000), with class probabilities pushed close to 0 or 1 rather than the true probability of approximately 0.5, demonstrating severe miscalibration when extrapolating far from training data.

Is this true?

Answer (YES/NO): YES